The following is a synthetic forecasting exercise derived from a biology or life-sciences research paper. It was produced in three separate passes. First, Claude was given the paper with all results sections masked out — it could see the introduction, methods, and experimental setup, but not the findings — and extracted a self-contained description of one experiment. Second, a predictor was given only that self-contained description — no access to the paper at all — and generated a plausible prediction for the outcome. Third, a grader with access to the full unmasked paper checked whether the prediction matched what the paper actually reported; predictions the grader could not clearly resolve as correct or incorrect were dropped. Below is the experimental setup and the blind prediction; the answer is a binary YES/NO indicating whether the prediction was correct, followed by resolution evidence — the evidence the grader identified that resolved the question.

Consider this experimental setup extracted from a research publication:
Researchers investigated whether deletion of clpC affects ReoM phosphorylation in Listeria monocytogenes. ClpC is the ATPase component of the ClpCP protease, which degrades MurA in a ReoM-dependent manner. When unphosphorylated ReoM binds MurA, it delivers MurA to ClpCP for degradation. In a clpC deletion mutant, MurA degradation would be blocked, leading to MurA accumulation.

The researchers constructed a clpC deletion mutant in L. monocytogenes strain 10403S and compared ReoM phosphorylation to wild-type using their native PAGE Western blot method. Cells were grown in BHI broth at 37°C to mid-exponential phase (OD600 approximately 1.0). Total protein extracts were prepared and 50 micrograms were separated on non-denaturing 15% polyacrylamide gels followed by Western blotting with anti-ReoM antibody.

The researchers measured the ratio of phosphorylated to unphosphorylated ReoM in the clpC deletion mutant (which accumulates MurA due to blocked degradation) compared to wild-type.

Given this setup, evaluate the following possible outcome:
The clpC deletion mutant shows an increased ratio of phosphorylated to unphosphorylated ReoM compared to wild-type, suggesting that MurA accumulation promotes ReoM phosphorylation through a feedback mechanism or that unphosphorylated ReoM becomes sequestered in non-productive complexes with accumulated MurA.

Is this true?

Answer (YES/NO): NO